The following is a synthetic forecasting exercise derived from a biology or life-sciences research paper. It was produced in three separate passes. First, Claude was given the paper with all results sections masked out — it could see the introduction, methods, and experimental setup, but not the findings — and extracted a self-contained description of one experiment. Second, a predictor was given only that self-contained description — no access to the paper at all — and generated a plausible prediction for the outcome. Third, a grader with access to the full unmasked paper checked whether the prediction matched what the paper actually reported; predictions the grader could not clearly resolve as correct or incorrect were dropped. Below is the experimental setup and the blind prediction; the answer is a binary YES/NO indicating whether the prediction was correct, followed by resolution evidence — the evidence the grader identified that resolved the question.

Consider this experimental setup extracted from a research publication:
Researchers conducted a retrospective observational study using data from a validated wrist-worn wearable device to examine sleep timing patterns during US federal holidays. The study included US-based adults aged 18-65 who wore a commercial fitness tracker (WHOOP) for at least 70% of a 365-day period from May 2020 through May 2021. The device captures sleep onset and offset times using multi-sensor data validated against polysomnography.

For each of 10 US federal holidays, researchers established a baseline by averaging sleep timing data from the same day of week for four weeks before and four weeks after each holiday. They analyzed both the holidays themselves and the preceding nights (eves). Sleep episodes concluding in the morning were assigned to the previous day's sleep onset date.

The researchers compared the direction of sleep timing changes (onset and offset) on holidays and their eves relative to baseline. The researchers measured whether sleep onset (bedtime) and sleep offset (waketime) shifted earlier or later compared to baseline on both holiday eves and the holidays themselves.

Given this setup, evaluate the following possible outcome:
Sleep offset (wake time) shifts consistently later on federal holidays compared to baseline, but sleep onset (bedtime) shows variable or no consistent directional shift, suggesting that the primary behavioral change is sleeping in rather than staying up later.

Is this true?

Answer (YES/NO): NO